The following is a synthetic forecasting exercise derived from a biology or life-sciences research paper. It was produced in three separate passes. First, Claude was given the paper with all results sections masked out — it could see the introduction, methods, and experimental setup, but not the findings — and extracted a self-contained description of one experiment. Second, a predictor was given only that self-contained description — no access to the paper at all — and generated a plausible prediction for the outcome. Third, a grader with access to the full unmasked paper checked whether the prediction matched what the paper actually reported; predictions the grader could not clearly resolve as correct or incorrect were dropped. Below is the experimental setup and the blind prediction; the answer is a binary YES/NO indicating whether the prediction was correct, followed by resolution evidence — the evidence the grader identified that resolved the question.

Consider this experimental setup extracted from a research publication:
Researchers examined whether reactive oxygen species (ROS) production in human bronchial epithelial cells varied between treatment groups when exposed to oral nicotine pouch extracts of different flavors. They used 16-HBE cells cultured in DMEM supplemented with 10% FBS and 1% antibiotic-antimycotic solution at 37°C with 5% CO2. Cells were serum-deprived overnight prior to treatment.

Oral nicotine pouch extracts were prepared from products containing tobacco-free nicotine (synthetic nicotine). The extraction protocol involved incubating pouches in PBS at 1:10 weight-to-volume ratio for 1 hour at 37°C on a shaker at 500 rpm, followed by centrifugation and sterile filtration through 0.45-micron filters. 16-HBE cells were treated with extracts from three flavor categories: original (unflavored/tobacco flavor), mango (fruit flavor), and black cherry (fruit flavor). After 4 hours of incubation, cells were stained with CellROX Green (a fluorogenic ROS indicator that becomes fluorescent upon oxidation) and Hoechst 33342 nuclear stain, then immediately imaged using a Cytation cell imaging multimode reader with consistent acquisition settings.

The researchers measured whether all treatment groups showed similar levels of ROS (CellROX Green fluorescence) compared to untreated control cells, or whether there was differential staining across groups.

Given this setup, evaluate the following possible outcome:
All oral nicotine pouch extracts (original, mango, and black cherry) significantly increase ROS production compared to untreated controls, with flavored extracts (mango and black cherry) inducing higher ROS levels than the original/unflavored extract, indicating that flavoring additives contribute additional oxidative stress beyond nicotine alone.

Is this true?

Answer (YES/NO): NO